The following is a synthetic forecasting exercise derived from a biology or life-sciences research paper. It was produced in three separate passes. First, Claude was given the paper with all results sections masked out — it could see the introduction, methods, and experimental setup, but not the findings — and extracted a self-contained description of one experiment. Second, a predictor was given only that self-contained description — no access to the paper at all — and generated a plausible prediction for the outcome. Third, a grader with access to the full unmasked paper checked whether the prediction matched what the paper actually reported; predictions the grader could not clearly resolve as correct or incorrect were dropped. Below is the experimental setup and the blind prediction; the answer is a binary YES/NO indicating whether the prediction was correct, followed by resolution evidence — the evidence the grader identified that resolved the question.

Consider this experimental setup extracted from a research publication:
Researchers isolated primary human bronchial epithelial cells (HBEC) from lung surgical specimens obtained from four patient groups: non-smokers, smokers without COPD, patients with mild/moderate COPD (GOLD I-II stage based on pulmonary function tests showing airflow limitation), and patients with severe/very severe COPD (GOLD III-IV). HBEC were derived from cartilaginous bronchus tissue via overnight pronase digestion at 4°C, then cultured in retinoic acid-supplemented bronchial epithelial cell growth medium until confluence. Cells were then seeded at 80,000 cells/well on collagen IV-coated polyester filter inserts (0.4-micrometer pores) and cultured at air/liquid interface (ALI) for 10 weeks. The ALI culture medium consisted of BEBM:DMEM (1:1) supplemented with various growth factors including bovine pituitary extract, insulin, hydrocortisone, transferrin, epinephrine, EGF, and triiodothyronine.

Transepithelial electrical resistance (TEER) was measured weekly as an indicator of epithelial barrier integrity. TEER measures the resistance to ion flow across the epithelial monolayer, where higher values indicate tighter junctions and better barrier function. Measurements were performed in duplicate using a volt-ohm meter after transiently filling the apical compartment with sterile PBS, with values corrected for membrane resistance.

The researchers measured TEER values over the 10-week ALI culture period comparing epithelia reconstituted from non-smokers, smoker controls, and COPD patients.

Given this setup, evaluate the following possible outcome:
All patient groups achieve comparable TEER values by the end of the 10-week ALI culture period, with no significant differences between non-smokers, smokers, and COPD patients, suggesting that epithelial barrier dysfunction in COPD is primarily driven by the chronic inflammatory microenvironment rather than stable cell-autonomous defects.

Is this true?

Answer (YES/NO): NO